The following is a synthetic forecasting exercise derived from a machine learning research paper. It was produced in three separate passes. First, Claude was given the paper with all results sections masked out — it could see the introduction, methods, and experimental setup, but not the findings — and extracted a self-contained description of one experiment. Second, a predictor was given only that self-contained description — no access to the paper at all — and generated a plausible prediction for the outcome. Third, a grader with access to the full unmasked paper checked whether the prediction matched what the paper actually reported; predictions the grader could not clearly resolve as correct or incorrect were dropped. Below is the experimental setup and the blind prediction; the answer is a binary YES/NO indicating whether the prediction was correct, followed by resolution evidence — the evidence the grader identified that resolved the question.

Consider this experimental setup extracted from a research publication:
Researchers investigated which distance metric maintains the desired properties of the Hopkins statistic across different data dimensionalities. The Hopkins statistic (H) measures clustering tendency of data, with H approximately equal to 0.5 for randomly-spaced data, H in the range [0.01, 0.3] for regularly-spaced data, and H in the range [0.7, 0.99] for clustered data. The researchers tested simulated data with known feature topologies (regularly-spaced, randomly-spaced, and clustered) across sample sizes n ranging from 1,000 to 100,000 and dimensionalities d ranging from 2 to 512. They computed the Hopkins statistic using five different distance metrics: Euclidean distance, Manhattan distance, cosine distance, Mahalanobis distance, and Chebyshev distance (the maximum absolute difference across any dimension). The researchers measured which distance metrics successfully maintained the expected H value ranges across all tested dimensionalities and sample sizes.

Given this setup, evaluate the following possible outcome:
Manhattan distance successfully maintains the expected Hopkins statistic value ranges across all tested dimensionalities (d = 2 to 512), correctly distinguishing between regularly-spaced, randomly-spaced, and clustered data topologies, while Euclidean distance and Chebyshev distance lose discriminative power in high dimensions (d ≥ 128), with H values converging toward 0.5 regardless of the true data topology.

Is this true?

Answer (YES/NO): NO